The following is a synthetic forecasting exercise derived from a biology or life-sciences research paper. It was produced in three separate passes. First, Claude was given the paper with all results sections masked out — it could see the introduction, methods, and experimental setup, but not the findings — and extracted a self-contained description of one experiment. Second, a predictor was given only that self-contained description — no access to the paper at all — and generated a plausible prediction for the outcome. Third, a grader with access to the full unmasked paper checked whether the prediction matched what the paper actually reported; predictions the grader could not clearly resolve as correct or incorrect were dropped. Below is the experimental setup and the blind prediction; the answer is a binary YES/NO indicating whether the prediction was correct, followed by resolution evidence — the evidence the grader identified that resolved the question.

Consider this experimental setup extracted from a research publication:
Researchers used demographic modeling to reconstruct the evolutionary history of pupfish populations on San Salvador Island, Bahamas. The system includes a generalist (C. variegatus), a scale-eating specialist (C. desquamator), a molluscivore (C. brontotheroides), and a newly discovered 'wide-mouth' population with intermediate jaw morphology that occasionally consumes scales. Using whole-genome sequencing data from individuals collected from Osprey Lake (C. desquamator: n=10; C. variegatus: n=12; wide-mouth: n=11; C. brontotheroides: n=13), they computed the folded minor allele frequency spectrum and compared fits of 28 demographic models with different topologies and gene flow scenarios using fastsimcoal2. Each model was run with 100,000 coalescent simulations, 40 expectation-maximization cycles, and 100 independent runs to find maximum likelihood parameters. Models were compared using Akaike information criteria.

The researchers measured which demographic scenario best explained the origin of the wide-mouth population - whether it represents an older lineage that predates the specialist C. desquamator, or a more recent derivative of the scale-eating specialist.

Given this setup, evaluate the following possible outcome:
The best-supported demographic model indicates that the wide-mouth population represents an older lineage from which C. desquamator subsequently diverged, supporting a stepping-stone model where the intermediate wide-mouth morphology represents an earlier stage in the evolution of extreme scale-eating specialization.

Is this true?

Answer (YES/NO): NO